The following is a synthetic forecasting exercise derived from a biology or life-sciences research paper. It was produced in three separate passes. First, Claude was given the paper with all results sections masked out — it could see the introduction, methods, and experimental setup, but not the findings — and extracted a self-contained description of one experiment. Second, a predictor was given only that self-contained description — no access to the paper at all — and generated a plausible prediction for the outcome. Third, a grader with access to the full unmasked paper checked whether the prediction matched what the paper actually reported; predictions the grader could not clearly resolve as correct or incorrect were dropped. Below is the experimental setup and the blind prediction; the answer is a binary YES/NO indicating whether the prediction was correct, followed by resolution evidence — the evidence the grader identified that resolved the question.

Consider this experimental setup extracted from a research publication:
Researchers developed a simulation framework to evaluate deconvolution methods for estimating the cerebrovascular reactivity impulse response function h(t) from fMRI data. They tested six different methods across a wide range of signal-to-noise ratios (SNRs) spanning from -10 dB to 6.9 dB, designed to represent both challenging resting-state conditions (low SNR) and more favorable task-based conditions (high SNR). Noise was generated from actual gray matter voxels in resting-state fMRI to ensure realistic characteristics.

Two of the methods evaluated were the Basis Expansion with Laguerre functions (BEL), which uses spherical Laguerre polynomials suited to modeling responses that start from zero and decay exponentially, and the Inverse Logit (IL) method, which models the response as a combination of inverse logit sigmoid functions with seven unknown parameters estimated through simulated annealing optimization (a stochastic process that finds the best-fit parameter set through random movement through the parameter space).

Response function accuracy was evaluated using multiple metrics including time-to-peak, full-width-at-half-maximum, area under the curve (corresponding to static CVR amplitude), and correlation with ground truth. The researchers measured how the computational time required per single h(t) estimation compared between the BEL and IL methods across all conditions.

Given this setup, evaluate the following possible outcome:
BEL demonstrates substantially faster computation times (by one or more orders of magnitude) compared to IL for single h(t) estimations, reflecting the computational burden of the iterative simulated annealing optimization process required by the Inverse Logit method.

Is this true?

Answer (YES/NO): NO